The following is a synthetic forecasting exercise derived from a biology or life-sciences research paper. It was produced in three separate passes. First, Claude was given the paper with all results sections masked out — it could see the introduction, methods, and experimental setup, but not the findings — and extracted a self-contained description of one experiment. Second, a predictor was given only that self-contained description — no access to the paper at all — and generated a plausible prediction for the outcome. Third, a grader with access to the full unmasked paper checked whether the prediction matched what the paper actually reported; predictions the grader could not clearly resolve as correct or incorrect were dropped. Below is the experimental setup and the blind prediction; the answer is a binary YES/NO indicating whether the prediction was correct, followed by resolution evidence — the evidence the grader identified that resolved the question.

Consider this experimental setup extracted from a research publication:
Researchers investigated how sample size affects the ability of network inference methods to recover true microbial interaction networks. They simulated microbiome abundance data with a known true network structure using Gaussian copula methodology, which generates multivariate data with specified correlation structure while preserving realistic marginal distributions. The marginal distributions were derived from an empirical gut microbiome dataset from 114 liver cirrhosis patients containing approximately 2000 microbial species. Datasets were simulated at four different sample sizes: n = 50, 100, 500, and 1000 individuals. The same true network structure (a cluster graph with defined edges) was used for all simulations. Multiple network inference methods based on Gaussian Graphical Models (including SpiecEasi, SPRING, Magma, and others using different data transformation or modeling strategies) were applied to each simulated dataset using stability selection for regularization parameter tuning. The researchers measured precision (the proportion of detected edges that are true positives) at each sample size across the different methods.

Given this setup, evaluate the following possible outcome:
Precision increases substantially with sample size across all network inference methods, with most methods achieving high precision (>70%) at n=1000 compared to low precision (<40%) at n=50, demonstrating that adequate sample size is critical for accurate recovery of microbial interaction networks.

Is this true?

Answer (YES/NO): NO